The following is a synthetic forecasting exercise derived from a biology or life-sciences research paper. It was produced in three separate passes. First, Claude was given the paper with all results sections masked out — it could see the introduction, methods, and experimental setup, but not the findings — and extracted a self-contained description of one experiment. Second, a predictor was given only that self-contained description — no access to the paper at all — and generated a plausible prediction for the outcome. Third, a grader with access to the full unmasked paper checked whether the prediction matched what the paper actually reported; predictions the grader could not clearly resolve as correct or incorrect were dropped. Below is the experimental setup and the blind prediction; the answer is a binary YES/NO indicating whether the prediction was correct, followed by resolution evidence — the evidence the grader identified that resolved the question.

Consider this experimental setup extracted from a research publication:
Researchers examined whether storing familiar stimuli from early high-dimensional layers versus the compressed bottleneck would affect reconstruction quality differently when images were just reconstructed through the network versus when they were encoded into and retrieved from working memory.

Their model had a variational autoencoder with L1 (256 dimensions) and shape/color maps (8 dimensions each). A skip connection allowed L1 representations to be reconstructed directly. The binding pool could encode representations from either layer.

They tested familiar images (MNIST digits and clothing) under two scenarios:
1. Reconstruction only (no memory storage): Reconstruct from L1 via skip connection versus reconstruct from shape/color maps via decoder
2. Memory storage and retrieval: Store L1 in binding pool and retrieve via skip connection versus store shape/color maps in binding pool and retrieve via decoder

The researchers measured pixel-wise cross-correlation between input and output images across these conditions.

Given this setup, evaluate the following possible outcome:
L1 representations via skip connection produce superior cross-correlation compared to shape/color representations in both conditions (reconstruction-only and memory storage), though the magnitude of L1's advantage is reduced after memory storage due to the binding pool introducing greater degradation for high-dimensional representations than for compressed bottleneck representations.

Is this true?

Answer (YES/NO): NO